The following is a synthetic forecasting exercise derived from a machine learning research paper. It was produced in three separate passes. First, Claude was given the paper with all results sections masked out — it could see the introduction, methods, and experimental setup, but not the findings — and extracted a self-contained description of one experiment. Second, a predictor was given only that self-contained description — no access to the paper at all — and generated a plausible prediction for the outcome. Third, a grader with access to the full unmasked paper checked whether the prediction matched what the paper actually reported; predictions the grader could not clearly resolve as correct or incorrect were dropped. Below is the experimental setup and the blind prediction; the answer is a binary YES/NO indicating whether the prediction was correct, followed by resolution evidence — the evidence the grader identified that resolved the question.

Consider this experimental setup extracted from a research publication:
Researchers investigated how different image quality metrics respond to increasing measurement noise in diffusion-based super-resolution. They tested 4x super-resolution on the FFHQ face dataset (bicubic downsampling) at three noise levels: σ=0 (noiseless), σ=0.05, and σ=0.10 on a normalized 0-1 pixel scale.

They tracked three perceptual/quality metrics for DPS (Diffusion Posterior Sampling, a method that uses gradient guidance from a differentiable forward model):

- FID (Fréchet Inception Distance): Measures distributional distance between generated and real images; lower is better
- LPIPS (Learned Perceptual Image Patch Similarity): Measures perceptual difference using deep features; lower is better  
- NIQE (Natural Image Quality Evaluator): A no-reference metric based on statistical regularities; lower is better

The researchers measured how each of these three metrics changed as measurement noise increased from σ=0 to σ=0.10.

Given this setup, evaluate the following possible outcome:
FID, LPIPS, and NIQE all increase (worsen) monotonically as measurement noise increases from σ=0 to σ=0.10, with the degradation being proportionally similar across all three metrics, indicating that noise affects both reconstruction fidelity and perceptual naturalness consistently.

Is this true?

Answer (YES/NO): NO